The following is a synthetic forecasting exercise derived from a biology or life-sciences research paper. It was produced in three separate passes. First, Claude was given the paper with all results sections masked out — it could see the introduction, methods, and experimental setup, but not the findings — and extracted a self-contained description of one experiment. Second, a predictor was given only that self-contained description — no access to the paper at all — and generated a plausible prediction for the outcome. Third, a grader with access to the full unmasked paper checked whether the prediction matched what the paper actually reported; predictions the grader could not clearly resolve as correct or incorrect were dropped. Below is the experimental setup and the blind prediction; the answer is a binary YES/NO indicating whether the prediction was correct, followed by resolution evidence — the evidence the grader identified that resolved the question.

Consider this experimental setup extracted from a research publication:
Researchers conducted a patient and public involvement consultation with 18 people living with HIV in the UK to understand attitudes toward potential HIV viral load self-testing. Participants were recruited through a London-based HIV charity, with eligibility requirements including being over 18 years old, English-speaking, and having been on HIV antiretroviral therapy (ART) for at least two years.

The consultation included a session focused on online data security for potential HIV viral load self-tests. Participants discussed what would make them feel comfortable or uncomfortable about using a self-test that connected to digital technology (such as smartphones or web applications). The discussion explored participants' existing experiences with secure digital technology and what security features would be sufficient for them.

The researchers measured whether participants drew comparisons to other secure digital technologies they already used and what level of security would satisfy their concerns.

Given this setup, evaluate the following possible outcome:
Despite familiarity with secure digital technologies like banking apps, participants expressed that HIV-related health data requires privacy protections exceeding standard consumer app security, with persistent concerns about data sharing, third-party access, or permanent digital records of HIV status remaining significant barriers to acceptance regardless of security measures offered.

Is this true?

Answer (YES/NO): NO